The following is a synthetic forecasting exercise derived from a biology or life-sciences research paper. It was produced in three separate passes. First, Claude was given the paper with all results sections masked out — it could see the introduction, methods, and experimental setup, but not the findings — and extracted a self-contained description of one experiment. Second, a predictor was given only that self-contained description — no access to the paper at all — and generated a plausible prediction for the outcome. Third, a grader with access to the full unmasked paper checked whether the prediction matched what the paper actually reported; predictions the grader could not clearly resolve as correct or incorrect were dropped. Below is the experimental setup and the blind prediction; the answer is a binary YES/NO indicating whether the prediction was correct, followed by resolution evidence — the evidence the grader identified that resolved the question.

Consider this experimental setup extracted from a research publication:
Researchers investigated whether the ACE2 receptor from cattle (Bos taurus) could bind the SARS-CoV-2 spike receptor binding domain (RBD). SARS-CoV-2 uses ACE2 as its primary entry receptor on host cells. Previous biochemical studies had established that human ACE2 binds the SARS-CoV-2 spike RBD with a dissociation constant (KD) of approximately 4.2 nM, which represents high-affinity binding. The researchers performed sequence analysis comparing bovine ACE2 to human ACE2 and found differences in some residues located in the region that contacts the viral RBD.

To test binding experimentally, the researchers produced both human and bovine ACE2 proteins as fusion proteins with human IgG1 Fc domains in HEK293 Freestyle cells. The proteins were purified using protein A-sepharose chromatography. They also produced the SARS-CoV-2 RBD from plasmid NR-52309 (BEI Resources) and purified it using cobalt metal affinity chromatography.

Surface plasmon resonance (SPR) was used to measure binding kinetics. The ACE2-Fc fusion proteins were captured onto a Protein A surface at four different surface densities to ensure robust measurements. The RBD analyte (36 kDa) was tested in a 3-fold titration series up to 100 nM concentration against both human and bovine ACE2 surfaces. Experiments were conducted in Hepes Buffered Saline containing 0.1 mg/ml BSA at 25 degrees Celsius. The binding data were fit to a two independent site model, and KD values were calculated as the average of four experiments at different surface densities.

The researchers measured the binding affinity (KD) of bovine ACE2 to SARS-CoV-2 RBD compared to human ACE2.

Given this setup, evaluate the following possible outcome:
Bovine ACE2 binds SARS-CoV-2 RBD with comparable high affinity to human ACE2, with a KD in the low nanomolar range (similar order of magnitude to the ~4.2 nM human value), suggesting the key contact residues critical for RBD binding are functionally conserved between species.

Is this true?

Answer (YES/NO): NO